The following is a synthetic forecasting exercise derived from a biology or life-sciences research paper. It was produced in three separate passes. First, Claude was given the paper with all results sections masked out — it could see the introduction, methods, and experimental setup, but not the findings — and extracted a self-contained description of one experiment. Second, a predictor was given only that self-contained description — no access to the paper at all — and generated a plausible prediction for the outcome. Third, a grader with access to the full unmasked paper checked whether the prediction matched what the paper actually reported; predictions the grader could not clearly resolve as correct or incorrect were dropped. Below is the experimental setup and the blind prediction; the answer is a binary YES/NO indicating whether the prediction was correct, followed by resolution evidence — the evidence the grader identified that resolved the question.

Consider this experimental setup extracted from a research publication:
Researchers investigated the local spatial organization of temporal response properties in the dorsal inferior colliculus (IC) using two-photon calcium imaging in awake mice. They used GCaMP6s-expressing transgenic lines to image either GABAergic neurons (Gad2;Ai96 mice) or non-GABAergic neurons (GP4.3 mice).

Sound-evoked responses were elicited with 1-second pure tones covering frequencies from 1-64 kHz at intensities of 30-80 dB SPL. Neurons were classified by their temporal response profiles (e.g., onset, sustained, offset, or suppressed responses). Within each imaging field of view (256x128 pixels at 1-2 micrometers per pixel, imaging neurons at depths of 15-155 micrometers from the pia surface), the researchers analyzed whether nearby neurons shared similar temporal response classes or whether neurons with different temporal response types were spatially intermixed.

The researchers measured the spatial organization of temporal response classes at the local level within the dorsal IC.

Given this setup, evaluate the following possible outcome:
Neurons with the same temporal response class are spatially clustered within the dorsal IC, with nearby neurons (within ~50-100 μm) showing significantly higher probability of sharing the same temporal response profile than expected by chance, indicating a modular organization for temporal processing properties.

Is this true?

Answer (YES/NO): NO